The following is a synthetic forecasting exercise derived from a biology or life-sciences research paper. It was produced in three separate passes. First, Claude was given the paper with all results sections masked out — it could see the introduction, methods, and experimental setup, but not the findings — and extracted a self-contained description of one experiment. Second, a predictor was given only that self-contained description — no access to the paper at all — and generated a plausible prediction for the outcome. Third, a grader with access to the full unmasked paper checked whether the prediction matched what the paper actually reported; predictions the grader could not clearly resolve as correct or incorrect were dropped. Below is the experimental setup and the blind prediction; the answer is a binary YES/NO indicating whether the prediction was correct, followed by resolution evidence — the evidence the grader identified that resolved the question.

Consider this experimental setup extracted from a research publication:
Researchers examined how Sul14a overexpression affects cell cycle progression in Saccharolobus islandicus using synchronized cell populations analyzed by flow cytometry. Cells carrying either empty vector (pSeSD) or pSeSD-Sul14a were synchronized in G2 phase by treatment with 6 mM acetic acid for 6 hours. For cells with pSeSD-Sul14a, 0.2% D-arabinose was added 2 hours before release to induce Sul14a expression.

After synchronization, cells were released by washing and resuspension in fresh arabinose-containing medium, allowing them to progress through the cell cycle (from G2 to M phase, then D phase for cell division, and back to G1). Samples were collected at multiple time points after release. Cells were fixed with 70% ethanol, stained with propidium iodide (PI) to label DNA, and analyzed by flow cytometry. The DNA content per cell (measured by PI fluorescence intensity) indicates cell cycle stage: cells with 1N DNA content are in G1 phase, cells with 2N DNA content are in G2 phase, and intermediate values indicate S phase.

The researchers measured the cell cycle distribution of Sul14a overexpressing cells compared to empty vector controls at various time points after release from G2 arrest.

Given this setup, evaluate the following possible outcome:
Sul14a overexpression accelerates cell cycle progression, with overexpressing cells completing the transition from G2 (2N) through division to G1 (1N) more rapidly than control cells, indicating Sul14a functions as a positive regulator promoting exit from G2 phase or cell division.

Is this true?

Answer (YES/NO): NO